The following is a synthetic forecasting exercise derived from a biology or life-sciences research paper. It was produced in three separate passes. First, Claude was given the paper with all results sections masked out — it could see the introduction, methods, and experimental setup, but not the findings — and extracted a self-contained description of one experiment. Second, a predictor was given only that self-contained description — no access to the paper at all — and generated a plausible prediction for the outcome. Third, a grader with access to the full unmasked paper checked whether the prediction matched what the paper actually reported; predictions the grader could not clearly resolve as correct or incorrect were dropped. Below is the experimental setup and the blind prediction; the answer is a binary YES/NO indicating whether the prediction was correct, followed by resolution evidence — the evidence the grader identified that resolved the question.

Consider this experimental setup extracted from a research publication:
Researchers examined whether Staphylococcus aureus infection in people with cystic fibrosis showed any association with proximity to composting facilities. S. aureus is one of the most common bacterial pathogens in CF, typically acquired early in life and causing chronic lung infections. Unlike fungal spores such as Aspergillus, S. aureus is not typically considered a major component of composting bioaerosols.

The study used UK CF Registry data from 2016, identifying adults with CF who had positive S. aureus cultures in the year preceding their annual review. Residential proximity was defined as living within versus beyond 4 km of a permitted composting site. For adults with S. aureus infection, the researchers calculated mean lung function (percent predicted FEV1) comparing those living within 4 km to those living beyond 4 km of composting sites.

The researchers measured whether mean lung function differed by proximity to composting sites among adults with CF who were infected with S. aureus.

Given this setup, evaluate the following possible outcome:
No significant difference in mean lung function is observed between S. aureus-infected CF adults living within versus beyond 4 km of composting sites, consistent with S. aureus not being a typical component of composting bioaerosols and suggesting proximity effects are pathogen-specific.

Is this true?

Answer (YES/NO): YES